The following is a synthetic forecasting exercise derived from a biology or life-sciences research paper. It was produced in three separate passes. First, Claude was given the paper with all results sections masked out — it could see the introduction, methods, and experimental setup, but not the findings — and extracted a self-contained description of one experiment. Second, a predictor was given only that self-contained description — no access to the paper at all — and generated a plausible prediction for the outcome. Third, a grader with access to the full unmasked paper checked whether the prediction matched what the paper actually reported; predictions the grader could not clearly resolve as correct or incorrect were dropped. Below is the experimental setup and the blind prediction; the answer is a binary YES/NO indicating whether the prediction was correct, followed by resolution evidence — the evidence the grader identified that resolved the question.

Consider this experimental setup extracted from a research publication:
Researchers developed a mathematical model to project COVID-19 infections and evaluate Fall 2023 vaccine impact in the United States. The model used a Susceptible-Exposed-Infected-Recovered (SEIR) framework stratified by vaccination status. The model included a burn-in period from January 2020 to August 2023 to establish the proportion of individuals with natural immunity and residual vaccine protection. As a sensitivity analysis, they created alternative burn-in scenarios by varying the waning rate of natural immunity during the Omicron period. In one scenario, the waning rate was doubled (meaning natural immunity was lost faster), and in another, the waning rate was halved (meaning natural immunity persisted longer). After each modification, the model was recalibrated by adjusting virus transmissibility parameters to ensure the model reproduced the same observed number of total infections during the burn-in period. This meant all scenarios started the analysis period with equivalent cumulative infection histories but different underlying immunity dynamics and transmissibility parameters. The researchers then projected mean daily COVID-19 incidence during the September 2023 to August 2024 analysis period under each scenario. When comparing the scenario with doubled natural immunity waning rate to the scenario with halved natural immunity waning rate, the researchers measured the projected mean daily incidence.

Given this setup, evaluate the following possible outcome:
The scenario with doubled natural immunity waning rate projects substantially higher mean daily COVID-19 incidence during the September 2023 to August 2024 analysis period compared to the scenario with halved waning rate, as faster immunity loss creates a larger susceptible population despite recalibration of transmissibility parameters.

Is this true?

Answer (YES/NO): YES